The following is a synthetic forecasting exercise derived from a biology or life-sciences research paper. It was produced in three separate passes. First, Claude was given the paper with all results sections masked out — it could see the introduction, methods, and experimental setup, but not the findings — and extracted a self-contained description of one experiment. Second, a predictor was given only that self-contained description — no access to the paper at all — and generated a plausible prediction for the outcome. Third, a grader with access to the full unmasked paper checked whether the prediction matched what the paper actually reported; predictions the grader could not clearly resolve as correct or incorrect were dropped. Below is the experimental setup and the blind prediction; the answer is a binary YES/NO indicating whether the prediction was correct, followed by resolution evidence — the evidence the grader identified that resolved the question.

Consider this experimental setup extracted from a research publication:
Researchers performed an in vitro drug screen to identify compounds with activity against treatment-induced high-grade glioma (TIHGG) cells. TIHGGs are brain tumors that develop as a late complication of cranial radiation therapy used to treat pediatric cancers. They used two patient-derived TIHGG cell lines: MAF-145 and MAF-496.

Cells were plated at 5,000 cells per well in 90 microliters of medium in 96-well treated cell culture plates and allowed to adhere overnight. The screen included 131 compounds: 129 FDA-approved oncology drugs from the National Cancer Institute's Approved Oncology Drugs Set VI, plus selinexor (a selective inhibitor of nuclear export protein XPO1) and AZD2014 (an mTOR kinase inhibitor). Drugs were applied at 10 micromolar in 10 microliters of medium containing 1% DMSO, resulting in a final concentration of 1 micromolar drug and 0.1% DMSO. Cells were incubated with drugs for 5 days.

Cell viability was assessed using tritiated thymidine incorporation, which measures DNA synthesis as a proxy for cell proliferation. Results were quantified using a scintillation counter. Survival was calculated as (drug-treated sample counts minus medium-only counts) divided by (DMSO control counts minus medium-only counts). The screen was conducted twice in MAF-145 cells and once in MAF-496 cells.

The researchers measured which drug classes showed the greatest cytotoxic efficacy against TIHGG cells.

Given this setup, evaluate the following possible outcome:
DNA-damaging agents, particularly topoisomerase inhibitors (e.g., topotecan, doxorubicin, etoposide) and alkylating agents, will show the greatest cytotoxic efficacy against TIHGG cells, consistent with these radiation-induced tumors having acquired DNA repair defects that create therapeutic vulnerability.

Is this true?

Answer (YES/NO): NO